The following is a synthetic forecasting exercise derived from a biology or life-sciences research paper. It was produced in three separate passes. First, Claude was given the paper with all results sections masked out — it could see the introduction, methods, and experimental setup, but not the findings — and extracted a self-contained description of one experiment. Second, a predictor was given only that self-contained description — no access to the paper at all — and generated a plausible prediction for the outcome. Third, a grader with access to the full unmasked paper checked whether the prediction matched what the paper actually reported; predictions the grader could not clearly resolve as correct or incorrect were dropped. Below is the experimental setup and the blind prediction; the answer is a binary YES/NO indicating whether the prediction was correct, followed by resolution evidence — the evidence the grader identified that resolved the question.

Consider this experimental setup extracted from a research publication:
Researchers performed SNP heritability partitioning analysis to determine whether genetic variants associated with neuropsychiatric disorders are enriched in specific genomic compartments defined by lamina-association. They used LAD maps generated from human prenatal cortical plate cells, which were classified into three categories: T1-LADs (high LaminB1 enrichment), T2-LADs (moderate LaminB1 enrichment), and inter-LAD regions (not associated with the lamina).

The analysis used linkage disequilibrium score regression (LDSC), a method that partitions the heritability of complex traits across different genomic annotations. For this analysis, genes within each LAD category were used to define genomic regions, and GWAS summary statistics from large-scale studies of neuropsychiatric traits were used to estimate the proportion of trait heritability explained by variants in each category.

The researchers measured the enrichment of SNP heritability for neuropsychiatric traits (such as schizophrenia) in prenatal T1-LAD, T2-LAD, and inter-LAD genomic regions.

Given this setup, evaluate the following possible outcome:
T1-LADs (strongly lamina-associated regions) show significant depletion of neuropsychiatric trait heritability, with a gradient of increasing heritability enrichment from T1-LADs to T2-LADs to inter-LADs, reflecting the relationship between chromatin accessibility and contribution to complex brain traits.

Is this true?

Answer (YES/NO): NO